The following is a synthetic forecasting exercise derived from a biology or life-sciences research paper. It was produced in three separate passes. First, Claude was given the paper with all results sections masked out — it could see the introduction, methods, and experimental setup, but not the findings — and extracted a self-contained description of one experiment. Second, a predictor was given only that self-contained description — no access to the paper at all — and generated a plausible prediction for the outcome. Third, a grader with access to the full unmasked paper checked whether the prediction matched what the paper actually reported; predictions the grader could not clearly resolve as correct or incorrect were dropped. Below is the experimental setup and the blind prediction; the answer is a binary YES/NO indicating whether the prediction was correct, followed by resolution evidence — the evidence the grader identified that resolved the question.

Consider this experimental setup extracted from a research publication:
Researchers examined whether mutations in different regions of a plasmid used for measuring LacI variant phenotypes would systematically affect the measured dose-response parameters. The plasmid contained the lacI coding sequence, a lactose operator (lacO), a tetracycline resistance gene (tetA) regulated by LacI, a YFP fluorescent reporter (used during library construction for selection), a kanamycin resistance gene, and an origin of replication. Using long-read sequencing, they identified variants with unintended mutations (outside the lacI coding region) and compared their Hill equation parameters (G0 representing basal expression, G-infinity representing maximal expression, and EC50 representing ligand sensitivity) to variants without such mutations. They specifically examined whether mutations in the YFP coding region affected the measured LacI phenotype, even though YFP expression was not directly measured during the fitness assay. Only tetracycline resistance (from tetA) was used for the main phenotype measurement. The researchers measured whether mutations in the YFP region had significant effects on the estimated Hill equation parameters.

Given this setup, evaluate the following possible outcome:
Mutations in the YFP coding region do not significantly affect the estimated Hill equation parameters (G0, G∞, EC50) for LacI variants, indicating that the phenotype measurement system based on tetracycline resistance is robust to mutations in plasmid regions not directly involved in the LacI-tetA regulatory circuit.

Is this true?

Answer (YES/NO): NO